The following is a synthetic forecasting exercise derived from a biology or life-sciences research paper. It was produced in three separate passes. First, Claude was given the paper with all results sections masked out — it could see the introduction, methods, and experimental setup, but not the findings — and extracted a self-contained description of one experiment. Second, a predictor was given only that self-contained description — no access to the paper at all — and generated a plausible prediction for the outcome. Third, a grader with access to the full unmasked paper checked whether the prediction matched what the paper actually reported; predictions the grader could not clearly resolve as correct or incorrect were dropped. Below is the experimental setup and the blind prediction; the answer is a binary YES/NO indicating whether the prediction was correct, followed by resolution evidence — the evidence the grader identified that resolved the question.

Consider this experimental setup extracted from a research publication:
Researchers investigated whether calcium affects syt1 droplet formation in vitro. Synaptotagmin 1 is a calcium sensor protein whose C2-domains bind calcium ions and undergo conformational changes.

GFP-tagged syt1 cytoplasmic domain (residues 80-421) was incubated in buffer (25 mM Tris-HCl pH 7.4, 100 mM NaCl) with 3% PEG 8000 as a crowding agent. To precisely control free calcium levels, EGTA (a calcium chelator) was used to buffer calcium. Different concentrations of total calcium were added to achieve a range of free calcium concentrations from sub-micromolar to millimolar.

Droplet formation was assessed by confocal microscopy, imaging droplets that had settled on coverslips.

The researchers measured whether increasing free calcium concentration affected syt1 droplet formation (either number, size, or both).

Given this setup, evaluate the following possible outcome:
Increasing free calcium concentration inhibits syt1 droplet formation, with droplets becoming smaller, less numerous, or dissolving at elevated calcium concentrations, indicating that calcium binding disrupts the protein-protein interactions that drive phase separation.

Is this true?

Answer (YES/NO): NO